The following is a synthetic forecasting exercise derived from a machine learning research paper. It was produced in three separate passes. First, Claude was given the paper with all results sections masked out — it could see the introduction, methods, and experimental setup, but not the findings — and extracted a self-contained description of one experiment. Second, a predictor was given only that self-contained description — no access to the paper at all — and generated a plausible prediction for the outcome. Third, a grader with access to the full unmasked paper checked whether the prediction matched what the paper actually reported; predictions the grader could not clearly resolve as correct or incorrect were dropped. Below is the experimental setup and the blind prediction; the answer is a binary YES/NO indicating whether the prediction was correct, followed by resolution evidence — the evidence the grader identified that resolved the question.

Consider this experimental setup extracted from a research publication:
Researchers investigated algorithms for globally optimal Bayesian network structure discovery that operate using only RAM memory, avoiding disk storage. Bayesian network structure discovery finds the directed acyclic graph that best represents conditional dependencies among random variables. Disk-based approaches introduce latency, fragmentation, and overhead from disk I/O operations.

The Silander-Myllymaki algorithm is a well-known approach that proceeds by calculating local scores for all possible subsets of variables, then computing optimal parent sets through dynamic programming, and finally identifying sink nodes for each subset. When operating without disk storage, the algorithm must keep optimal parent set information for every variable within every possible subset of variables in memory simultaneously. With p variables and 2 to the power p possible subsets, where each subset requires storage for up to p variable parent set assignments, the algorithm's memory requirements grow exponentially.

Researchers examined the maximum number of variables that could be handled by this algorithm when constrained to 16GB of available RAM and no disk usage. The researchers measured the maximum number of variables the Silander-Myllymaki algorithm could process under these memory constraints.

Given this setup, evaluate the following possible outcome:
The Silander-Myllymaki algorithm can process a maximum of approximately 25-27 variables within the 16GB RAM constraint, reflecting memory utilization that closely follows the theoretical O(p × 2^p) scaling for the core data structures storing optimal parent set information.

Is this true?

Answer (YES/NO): YES